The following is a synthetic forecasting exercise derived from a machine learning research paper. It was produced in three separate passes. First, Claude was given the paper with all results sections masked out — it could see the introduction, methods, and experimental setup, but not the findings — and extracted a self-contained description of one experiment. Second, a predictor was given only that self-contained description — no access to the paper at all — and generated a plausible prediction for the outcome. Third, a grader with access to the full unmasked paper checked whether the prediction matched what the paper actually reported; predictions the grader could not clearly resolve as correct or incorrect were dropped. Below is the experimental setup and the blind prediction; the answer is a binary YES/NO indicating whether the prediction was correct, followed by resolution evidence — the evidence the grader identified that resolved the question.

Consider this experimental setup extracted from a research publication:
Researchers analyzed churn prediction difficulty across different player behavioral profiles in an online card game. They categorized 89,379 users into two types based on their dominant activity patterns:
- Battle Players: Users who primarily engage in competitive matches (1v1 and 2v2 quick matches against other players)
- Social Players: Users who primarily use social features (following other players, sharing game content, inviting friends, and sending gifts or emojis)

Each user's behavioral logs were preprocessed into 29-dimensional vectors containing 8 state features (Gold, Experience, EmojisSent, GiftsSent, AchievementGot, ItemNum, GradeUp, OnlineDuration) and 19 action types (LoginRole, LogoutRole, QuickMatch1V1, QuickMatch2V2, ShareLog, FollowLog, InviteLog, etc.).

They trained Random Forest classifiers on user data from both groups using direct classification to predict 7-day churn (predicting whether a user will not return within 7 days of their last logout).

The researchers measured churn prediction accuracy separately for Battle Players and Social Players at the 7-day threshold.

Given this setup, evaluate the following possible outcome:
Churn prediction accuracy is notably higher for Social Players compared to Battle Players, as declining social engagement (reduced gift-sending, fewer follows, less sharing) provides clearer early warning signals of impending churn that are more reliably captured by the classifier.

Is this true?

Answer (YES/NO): YES